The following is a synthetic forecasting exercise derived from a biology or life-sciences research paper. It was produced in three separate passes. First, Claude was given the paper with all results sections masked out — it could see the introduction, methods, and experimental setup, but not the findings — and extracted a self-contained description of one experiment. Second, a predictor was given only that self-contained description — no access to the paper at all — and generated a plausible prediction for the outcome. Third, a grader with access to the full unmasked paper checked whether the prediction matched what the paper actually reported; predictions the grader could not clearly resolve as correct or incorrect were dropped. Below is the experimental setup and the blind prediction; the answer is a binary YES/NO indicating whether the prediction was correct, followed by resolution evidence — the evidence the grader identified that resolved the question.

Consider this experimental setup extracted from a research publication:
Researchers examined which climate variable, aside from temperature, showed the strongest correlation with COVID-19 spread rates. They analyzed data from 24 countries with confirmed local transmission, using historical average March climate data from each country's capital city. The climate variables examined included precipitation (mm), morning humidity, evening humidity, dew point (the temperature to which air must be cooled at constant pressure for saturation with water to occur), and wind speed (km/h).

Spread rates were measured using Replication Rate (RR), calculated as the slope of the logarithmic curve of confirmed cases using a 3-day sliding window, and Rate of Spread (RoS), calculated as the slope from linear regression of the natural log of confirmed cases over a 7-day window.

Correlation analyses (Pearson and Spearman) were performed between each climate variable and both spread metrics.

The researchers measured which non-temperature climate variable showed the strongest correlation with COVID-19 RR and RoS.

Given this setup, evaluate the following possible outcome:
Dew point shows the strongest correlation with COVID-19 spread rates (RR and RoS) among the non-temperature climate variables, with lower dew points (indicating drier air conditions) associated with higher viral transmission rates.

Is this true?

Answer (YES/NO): YES